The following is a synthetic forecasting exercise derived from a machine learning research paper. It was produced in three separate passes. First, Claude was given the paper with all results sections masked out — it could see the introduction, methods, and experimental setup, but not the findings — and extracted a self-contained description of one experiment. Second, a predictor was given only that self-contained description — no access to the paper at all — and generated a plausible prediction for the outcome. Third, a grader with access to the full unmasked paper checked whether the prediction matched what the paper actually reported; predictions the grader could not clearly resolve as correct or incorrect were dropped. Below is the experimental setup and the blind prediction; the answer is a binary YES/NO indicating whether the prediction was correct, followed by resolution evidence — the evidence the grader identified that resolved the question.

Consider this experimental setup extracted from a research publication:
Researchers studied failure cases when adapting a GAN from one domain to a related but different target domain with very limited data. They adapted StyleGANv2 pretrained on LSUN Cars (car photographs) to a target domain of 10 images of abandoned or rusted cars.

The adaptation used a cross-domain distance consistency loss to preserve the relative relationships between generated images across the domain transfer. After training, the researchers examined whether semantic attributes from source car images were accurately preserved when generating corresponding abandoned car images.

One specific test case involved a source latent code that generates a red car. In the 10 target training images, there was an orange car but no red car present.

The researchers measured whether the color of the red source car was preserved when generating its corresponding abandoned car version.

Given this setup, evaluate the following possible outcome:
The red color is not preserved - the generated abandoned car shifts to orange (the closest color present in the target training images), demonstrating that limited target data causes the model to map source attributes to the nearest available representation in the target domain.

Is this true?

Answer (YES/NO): YES